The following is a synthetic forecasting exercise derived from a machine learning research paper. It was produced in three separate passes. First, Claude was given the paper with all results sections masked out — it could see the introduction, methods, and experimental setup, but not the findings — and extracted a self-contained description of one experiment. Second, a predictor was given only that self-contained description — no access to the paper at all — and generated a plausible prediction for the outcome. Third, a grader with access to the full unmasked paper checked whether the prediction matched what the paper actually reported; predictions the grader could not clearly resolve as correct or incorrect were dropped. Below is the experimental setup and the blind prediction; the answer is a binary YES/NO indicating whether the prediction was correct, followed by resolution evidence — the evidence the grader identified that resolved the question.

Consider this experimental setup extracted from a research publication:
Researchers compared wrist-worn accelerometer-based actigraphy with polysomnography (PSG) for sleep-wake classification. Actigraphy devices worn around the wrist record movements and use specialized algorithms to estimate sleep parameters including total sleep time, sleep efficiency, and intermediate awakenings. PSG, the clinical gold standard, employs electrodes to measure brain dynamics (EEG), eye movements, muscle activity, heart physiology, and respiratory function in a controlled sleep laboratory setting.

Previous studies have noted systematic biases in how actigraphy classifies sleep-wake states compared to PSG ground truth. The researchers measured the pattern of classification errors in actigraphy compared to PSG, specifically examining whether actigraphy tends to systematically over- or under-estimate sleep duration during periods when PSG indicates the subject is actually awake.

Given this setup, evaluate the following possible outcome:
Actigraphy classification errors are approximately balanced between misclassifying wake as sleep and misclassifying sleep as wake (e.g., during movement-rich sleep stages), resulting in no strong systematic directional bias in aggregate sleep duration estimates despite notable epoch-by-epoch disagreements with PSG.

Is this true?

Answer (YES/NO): NO